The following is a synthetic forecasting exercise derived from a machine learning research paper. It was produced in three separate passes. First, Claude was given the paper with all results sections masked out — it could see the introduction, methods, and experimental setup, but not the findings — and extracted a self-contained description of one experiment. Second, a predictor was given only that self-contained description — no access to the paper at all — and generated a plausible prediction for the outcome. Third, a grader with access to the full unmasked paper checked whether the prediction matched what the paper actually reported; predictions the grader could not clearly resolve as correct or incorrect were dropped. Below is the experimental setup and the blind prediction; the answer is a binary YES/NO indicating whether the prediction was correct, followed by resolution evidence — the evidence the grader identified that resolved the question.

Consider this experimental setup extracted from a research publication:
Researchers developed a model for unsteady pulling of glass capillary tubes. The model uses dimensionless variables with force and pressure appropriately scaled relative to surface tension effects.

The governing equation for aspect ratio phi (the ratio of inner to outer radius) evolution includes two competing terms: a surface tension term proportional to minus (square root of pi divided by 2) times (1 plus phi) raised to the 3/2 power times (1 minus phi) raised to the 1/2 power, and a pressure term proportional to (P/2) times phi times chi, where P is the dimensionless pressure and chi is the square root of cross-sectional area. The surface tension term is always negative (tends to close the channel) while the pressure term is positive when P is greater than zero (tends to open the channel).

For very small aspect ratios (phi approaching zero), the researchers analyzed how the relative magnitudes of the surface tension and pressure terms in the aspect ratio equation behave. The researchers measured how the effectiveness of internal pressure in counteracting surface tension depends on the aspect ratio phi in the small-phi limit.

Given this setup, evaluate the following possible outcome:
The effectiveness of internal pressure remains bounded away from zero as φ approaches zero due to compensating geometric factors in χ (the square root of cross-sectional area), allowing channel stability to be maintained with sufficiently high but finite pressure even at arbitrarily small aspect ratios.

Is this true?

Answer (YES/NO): NO